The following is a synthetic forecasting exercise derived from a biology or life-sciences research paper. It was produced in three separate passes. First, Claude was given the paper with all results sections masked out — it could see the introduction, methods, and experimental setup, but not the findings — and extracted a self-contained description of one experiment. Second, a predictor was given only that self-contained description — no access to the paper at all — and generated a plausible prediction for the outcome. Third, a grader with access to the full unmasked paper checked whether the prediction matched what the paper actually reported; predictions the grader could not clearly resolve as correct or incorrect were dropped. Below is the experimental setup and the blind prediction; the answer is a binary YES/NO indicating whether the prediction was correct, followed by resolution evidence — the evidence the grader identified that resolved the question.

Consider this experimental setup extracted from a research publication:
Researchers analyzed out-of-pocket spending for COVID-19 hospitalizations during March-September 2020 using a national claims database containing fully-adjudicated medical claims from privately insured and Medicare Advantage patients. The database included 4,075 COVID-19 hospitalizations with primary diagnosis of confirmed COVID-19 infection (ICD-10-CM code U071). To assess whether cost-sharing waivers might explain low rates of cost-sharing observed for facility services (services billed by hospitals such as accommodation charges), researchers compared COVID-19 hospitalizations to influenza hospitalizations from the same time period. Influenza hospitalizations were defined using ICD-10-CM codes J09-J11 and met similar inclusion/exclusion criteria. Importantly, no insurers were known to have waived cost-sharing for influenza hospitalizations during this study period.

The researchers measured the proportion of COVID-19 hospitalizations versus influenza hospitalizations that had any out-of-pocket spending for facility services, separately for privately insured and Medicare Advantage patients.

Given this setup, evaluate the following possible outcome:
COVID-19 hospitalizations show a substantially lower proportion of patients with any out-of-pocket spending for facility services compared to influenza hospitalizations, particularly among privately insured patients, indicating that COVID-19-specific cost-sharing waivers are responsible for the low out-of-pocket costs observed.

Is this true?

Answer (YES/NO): YES